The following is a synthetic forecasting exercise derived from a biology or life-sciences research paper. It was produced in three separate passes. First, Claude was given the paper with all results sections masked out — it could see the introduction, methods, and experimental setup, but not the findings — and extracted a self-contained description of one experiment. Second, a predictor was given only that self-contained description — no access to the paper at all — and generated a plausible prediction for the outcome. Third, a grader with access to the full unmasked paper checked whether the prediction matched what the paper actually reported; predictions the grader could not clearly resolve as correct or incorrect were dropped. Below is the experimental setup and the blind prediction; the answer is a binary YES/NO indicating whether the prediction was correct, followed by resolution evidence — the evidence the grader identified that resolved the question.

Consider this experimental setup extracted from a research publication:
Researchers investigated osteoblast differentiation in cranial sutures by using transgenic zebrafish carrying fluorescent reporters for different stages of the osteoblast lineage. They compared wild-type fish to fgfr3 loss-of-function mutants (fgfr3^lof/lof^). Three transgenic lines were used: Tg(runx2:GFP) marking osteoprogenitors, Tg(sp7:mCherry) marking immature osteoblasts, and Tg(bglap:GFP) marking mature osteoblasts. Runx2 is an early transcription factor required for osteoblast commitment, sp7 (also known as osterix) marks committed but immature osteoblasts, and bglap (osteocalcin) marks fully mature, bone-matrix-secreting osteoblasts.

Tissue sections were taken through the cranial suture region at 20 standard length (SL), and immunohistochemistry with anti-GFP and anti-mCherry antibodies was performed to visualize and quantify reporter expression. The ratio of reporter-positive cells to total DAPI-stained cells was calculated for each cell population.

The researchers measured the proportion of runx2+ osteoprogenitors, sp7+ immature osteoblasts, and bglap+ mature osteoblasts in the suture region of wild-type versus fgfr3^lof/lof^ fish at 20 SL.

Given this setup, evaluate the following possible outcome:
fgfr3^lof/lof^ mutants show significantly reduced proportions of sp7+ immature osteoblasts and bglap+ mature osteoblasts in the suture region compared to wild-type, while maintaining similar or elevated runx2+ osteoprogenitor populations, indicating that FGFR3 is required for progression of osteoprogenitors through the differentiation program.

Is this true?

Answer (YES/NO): NO